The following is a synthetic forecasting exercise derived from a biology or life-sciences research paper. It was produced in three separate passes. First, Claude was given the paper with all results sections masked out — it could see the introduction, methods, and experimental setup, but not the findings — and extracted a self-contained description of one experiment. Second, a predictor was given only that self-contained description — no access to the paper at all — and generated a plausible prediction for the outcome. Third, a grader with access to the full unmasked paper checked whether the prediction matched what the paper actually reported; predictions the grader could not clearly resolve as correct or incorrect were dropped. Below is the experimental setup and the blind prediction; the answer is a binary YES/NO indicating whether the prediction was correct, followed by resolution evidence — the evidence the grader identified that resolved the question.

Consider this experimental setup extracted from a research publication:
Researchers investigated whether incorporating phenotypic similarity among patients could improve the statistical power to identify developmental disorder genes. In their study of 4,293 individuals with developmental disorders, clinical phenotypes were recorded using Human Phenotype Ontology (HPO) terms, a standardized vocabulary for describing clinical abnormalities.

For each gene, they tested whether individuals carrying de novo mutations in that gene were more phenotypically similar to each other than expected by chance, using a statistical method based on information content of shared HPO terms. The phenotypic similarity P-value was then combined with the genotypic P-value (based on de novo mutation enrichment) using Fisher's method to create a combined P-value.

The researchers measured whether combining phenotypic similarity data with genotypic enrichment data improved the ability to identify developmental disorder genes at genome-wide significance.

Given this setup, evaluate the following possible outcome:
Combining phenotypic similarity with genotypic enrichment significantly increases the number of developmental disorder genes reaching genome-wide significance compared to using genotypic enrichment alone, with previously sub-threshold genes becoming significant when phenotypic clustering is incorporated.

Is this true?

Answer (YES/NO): NO